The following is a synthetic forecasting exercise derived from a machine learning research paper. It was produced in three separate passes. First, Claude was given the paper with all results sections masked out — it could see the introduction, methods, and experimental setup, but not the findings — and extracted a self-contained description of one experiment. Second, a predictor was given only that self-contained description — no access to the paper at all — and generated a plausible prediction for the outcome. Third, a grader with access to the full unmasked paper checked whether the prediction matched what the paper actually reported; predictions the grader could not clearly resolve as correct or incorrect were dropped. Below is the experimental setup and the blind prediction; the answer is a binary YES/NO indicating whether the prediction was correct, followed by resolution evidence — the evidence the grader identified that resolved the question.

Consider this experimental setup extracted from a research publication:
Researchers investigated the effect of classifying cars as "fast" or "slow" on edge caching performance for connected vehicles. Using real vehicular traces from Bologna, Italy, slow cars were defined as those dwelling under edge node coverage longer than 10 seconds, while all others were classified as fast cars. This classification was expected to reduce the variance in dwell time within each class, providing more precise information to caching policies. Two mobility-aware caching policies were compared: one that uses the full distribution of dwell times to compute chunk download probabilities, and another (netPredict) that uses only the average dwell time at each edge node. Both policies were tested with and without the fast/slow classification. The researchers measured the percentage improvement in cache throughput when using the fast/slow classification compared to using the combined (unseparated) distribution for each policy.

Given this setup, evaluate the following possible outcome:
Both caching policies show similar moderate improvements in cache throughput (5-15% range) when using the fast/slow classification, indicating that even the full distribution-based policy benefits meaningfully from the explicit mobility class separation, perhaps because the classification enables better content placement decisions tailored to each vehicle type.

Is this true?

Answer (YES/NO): NO